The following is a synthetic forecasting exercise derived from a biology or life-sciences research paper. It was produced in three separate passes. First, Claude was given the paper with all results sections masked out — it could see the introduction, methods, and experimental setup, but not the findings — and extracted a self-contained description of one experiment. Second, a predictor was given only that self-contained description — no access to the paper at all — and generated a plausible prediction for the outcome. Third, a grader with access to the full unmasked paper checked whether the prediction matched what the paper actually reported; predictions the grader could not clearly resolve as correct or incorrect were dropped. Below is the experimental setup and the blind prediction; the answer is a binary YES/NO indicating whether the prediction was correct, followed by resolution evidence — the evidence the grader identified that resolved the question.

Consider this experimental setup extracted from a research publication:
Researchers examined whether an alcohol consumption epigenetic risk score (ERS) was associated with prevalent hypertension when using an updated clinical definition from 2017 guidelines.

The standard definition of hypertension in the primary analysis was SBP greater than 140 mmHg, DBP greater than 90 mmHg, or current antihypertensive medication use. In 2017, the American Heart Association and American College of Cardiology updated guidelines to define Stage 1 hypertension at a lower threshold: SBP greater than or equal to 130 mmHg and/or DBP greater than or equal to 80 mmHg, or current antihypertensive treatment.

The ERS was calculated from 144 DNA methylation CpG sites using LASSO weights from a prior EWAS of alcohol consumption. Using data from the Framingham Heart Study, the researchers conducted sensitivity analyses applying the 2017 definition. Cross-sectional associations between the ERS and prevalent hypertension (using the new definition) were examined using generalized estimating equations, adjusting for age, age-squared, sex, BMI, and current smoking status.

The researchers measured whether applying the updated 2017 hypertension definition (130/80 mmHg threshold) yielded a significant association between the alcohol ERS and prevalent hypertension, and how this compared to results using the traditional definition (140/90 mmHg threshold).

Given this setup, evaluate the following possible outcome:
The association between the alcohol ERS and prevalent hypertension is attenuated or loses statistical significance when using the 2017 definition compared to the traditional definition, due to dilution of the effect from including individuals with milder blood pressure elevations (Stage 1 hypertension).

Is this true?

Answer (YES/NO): NO